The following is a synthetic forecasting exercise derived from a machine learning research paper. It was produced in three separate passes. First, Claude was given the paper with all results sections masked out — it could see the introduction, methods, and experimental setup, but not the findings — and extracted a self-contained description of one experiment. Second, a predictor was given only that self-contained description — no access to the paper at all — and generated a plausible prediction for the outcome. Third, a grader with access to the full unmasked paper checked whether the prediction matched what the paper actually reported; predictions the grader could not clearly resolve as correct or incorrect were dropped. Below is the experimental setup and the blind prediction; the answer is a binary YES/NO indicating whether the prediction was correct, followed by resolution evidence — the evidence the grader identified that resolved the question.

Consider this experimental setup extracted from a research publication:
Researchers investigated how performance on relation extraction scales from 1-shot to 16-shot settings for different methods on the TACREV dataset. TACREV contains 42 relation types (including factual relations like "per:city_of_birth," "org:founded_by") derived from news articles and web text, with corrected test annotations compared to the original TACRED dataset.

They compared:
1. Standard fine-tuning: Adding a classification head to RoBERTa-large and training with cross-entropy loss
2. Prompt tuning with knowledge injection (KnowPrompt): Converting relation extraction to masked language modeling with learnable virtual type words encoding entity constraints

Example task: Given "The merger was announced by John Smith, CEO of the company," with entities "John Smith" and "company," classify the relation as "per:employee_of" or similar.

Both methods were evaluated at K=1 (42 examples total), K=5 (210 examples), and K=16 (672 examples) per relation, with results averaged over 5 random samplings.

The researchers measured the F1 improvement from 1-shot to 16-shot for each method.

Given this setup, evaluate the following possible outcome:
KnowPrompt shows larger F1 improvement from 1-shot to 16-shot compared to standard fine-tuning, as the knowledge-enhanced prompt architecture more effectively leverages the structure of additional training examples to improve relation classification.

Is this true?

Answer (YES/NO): NO